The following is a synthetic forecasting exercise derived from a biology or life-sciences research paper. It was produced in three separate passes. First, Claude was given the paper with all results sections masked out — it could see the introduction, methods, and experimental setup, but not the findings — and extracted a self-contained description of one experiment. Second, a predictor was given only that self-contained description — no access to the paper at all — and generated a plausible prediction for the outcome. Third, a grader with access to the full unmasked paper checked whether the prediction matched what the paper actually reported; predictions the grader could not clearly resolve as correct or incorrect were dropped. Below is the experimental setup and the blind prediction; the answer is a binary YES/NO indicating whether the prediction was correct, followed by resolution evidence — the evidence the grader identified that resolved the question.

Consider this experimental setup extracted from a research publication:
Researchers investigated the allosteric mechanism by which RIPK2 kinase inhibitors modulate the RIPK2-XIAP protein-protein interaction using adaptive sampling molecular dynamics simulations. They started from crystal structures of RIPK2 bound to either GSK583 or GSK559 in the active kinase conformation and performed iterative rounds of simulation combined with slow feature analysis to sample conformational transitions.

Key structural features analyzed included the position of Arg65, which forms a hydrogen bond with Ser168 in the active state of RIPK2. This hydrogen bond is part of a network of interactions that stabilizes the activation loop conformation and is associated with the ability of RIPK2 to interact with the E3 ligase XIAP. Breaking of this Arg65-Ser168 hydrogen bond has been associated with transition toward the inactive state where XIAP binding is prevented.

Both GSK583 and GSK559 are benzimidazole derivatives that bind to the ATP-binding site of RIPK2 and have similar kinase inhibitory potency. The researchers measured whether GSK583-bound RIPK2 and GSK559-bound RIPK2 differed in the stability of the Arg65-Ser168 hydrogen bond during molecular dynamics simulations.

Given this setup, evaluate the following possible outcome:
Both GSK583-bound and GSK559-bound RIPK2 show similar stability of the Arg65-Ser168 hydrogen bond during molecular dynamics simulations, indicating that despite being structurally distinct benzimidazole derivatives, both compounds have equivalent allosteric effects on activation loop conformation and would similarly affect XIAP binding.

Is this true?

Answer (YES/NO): NO